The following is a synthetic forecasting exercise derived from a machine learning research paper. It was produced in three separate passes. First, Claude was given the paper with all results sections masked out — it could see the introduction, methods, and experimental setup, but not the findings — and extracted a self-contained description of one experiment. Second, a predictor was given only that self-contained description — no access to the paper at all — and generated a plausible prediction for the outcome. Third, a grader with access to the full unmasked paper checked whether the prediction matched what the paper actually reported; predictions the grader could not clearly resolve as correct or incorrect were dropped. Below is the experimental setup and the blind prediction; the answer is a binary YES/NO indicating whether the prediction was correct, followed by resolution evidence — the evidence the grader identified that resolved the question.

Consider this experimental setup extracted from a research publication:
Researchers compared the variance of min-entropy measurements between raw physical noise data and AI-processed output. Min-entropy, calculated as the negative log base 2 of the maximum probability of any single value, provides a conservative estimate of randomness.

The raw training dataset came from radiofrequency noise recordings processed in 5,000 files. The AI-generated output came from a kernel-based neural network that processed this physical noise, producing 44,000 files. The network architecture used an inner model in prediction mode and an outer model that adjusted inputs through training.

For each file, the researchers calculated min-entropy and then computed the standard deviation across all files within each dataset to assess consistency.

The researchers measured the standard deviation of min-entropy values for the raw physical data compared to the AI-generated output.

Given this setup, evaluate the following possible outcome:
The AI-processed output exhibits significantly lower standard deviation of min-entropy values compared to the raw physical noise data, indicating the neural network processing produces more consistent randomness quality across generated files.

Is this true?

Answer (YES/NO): YES